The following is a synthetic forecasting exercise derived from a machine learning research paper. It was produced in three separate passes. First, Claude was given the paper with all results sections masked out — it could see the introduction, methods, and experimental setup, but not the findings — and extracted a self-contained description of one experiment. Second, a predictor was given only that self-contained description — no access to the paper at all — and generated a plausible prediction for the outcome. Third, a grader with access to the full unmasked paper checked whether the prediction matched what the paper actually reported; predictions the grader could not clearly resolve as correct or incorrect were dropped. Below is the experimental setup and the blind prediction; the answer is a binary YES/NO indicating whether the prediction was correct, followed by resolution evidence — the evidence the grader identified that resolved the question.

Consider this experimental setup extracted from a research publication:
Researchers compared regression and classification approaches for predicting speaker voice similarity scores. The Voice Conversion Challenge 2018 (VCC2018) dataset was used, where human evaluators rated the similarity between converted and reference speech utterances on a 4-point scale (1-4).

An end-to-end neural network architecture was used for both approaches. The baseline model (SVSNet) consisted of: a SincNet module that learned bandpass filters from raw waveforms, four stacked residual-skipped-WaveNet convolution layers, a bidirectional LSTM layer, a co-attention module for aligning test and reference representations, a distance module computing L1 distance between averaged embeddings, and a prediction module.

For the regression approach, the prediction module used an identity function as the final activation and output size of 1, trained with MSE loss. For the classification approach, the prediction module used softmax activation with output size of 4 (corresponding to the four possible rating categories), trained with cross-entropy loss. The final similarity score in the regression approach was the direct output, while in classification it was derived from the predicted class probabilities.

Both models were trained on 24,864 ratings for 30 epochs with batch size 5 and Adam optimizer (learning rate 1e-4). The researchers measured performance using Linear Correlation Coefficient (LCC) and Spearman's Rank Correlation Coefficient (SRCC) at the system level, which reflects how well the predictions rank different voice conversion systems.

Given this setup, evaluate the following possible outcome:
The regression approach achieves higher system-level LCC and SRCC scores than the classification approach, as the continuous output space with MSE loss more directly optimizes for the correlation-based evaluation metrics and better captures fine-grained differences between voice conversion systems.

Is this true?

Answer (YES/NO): YES